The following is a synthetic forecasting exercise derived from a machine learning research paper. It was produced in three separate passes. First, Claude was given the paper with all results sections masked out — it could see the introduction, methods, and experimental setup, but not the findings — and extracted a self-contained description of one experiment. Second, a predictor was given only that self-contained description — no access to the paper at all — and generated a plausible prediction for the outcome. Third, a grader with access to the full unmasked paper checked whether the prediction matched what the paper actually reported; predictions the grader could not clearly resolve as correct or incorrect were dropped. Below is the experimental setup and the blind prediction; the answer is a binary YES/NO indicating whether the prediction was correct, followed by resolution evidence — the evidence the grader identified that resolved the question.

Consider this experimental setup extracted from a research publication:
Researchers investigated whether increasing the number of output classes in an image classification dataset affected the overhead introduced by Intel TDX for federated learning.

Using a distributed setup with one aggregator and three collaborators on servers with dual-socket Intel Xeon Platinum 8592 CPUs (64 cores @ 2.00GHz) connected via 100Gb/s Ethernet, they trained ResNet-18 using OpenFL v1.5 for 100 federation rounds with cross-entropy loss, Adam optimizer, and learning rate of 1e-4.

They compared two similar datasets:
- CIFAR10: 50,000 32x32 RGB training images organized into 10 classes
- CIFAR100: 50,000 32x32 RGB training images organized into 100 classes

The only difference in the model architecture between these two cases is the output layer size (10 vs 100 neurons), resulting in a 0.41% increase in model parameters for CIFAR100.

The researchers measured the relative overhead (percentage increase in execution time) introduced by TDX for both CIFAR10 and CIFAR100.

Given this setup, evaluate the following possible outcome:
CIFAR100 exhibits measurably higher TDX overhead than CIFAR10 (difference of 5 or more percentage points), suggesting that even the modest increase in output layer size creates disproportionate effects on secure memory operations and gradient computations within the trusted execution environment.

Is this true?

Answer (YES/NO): YES